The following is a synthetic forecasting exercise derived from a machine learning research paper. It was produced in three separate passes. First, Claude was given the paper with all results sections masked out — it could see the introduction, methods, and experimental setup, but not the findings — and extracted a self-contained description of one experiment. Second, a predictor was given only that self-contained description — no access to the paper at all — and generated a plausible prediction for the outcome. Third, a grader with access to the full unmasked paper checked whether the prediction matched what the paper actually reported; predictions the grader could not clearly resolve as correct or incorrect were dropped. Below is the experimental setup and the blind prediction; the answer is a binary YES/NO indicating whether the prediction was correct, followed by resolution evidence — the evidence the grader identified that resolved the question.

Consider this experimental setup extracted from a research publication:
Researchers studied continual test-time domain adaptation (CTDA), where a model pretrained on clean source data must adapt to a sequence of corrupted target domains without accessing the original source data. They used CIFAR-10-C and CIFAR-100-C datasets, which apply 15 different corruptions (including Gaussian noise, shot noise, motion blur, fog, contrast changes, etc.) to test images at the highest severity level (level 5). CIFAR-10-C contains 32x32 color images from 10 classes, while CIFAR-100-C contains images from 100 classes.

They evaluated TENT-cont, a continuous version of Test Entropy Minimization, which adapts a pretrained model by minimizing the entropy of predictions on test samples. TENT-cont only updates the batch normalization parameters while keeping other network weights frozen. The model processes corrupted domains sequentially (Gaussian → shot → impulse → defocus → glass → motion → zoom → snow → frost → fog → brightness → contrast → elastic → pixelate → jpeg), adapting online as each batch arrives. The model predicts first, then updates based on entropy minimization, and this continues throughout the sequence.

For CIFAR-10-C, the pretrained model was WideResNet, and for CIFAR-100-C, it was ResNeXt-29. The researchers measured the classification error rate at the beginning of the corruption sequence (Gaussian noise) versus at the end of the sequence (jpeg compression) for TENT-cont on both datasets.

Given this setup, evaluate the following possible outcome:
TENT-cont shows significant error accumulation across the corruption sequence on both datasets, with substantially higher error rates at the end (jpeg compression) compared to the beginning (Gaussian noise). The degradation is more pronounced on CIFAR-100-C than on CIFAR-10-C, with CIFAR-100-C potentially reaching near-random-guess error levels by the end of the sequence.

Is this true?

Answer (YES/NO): NO